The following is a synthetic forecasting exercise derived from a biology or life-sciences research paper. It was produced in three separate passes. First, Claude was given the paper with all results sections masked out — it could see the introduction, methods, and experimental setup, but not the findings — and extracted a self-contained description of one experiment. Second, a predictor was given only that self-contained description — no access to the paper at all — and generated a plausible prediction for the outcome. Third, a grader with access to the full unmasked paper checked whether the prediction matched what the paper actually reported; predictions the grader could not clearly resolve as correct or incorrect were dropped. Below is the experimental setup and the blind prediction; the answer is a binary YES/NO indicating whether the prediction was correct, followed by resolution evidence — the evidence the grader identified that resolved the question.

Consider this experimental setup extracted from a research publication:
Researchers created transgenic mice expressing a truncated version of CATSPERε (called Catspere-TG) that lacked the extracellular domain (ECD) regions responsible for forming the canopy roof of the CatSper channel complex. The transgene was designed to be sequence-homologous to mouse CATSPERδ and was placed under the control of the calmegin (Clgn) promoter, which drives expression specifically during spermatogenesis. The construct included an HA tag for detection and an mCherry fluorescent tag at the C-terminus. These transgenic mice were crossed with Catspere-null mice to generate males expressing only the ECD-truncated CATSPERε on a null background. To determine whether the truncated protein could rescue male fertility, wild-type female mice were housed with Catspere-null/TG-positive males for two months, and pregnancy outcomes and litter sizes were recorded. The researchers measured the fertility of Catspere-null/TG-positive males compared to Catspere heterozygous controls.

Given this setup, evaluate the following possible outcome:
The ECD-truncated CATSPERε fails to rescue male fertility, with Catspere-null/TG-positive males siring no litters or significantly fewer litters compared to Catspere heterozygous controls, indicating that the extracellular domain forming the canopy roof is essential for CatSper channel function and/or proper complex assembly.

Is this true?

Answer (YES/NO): YES